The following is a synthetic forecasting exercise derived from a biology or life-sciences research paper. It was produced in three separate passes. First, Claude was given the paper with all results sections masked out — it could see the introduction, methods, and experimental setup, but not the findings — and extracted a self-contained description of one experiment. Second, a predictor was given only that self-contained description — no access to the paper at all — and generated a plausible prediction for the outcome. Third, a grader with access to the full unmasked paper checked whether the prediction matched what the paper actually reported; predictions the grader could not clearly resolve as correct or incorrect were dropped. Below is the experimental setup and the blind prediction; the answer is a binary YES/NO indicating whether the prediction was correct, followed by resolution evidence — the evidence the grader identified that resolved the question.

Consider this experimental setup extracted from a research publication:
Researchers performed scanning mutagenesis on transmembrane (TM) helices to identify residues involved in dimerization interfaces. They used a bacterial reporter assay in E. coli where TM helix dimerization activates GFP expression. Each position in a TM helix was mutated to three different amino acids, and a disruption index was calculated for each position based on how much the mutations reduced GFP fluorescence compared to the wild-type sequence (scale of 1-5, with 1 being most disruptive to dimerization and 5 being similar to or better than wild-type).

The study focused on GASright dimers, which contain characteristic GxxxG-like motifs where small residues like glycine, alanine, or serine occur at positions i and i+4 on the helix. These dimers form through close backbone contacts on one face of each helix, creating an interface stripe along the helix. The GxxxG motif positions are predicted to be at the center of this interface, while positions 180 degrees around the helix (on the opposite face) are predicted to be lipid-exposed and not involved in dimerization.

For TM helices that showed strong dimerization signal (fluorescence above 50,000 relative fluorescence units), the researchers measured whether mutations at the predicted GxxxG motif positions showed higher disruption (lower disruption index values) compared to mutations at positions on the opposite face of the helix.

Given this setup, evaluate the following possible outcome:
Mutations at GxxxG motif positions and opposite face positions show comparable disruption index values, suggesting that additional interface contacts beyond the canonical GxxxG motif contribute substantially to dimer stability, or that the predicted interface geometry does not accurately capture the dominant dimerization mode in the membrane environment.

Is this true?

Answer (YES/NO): NO